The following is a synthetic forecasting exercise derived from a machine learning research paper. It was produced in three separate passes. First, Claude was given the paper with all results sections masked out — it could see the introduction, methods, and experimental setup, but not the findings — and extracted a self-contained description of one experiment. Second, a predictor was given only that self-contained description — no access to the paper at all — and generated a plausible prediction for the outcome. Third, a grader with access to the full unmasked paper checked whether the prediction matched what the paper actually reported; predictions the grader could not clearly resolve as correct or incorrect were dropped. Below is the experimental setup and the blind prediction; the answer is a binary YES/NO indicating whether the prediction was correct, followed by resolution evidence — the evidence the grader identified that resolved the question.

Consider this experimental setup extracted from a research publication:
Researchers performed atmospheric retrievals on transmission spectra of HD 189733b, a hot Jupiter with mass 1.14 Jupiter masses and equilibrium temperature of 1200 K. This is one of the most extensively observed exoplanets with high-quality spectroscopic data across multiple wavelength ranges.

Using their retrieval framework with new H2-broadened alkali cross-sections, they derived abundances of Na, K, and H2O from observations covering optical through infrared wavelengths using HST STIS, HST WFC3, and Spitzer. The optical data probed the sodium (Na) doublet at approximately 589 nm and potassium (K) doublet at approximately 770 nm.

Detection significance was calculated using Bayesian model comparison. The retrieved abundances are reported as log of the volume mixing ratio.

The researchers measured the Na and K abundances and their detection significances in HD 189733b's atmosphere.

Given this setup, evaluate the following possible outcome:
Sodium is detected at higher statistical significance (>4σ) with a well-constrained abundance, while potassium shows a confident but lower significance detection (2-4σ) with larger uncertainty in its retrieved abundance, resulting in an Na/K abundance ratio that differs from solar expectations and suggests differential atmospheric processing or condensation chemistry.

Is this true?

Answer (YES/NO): NO